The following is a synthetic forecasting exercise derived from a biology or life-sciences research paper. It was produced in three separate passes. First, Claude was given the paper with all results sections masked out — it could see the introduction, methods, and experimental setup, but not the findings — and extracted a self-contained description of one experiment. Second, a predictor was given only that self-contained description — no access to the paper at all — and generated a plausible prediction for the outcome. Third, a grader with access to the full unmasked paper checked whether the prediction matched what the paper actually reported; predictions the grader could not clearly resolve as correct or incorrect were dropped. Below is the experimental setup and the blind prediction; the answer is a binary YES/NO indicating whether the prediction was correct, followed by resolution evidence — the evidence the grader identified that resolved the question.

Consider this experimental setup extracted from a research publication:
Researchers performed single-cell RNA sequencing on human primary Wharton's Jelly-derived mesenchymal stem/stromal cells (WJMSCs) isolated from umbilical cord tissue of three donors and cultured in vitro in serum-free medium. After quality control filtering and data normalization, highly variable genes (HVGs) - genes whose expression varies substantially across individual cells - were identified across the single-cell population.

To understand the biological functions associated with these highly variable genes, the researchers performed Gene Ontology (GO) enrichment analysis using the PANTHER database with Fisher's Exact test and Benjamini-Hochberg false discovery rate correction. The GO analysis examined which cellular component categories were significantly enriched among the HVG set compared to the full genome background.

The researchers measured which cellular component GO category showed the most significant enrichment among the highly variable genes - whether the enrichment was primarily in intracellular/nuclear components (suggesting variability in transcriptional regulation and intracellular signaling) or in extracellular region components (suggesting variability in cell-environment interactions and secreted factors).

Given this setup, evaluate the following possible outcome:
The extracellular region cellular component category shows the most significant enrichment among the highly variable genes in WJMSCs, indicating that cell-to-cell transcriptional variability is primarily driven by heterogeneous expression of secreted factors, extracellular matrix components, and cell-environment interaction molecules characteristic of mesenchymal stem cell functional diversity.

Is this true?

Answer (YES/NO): YES